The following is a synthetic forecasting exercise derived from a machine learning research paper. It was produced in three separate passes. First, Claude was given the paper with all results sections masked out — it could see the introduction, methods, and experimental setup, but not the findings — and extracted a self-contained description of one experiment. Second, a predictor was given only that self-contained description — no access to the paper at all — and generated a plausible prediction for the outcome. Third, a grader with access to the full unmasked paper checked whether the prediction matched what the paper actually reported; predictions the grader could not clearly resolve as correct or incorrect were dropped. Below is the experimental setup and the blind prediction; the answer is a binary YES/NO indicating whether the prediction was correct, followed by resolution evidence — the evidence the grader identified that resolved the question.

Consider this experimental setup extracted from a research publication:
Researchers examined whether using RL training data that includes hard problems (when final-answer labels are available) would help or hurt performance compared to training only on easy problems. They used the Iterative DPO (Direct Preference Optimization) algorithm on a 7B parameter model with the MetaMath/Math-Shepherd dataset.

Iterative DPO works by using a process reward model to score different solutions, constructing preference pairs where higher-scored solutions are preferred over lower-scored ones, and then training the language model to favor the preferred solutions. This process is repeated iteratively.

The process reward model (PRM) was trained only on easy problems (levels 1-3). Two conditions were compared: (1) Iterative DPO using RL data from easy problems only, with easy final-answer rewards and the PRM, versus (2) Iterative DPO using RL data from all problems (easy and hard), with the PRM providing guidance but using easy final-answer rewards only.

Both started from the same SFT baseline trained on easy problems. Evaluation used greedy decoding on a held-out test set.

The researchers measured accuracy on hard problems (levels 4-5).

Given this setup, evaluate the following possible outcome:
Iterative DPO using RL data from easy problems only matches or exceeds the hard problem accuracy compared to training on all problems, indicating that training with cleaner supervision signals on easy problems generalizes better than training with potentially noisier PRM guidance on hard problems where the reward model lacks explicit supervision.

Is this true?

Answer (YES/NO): YES